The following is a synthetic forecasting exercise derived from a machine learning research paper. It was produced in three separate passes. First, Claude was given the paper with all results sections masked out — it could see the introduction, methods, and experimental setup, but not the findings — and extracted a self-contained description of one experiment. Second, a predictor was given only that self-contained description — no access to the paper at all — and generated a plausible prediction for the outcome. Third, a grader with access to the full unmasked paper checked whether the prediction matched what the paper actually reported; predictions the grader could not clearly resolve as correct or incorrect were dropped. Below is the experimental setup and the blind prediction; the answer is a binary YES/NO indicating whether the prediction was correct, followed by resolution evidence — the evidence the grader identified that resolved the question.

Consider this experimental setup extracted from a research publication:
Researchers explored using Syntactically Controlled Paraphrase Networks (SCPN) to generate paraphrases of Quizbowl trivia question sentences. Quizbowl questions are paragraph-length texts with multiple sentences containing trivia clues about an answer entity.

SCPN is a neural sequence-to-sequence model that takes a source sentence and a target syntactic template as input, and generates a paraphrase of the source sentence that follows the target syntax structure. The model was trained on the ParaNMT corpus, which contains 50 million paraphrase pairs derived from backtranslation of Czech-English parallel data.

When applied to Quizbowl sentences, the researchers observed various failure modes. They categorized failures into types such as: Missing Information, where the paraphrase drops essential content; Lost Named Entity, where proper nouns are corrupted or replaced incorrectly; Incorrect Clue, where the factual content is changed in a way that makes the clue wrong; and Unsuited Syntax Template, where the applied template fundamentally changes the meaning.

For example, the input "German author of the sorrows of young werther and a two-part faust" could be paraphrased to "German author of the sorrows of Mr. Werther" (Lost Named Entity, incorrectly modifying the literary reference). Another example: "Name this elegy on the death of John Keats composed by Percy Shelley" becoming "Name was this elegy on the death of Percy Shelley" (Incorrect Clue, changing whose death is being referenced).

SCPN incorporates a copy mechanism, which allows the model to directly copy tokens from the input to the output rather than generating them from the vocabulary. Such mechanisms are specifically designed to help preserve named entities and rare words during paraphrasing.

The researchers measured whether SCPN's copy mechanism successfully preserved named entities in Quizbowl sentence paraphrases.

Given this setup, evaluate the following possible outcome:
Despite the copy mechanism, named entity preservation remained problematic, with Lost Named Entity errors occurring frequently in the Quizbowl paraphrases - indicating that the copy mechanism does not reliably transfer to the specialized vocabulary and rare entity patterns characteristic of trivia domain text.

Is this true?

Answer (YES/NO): YES